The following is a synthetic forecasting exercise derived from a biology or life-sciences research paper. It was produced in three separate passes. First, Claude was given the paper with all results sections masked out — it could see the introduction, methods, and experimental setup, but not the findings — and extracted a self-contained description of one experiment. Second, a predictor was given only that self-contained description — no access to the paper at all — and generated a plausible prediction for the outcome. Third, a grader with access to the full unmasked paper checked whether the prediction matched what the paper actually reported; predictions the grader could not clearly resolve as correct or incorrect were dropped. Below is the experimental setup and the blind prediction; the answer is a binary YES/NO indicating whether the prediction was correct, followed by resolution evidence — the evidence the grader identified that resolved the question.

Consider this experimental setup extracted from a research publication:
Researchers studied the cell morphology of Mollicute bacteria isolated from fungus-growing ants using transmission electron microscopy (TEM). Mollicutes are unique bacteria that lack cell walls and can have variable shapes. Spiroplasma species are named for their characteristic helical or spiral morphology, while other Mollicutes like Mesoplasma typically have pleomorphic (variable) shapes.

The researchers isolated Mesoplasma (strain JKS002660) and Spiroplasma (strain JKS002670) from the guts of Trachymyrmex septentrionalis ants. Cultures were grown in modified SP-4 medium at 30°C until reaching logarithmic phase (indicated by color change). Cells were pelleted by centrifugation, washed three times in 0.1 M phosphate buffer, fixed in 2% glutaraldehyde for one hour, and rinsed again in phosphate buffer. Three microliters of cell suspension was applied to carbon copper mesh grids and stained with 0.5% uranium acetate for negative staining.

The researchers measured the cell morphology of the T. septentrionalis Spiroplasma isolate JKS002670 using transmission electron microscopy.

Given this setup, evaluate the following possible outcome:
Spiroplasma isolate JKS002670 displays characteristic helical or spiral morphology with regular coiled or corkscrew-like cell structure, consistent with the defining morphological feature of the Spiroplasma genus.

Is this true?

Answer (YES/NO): NO